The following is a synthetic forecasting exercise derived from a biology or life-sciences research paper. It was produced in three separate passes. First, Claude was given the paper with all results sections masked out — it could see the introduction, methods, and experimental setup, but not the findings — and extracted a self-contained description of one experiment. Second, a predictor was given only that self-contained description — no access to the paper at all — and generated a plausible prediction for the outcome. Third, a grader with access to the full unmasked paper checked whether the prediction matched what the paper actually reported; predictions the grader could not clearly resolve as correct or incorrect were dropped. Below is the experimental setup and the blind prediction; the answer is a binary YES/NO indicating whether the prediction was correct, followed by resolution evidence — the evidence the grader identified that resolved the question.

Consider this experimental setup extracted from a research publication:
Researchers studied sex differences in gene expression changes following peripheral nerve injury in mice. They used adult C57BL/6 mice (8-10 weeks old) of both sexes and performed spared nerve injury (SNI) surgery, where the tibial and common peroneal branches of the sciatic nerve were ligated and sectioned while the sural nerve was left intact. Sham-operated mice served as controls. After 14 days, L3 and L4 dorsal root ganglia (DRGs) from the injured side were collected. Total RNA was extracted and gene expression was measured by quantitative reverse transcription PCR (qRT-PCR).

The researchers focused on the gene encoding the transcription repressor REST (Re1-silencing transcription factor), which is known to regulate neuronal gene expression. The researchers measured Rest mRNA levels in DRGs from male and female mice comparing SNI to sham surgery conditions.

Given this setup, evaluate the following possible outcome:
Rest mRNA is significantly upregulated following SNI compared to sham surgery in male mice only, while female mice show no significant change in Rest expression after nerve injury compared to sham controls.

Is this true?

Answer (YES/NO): NO